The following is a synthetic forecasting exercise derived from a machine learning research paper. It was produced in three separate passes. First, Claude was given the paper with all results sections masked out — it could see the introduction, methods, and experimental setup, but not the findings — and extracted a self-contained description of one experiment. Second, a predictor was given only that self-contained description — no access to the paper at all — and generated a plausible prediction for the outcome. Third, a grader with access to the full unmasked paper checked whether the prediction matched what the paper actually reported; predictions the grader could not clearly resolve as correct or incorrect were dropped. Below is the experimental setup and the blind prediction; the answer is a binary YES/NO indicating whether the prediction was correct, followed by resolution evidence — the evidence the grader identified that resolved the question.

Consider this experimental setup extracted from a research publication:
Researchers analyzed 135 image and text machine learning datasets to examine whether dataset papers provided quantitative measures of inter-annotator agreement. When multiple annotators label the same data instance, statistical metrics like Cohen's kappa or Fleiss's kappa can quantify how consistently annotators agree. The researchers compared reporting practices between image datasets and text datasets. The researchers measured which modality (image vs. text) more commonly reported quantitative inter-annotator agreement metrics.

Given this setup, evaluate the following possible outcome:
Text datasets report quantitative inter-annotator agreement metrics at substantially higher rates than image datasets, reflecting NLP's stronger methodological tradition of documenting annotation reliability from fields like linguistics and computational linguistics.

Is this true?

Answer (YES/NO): YES